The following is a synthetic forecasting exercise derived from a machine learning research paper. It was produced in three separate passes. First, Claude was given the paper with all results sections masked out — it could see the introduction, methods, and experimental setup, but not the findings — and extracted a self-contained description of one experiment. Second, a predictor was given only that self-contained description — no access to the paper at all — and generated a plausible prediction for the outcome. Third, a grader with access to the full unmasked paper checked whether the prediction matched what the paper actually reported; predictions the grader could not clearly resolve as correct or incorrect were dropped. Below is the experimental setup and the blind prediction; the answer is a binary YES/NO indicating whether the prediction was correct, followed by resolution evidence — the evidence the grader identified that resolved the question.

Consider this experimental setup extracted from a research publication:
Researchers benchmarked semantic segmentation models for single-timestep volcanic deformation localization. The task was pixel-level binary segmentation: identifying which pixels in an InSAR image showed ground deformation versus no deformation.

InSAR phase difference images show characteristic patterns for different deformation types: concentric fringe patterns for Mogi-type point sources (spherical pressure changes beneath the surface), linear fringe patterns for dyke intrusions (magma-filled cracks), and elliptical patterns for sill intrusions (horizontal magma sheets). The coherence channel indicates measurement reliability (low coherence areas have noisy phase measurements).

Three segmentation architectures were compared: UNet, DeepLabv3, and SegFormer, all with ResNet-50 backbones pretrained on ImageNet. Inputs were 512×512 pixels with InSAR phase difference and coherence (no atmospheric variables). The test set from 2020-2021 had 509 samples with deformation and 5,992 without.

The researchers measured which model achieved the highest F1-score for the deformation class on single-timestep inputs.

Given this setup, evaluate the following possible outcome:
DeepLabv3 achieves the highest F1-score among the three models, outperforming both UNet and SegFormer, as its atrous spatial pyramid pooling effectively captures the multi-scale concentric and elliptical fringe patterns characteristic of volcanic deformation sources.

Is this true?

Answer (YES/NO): YES